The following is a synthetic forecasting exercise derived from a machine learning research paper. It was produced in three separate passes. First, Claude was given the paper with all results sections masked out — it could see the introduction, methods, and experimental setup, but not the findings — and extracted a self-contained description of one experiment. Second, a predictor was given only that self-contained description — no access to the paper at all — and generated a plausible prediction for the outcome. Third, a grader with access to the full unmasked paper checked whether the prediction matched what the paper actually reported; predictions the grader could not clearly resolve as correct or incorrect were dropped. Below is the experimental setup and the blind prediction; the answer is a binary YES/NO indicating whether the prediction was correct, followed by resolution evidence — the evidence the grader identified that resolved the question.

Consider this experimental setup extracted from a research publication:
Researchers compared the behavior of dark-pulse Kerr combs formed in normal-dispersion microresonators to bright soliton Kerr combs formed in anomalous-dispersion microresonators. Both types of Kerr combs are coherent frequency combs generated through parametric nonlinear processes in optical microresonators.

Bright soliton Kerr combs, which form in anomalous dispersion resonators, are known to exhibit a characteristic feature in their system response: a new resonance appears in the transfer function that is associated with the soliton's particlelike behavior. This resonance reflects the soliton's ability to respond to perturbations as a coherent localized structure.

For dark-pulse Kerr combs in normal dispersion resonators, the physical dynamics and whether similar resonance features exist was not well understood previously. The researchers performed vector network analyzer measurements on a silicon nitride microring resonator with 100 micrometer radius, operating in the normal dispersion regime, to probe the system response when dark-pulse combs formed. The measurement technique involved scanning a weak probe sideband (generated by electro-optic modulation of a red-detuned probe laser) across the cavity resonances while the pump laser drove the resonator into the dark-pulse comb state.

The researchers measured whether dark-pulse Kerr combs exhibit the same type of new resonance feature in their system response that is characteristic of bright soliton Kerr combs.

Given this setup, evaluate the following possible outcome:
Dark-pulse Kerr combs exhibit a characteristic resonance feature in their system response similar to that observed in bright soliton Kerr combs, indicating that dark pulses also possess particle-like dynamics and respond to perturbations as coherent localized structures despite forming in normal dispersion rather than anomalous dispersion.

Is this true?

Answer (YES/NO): YES